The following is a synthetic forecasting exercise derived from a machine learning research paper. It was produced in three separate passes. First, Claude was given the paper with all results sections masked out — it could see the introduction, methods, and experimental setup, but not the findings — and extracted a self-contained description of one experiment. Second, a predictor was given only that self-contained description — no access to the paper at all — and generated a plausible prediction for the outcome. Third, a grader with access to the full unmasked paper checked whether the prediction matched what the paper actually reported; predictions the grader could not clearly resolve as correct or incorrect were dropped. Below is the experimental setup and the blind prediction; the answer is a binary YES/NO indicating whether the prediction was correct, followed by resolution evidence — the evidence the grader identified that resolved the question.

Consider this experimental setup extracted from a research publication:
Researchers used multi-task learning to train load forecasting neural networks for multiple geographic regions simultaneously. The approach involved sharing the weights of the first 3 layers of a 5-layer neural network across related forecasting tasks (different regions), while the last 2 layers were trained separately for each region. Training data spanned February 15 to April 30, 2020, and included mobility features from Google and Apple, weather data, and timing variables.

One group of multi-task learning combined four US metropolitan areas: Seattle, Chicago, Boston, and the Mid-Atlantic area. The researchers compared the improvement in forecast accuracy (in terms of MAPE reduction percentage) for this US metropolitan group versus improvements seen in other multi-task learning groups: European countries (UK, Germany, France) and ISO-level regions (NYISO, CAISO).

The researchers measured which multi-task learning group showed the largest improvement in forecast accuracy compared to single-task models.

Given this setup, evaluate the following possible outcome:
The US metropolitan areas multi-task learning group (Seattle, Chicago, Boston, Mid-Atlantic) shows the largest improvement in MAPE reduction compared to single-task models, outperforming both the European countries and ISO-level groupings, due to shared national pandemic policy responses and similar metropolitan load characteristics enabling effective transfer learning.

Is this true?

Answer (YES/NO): YES